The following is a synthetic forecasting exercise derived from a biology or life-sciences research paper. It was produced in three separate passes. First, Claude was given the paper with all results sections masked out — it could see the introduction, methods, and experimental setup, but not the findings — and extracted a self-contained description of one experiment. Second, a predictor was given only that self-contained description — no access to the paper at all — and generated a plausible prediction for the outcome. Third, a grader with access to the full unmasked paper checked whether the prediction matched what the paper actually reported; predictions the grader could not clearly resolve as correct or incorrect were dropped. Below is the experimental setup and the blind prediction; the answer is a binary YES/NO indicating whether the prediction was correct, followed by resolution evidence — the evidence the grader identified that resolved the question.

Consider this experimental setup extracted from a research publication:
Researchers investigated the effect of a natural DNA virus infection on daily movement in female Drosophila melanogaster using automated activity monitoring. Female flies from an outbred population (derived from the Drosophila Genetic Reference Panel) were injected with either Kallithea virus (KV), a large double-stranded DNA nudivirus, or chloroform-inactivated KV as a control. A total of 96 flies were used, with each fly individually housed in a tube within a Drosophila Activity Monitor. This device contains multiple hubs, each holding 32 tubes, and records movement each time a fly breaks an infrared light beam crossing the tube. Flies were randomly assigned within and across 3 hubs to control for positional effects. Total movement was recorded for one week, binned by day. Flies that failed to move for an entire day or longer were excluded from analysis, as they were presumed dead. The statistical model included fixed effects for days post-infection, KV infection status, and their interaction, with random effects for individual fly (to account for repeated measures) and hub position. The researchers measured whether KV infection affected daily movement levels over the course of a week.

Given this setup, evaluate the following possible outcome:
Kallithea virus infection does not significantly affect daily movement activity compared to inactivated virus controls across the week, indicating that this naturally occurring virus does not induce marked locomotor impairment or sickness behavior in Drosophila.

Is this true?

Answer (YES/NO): NO